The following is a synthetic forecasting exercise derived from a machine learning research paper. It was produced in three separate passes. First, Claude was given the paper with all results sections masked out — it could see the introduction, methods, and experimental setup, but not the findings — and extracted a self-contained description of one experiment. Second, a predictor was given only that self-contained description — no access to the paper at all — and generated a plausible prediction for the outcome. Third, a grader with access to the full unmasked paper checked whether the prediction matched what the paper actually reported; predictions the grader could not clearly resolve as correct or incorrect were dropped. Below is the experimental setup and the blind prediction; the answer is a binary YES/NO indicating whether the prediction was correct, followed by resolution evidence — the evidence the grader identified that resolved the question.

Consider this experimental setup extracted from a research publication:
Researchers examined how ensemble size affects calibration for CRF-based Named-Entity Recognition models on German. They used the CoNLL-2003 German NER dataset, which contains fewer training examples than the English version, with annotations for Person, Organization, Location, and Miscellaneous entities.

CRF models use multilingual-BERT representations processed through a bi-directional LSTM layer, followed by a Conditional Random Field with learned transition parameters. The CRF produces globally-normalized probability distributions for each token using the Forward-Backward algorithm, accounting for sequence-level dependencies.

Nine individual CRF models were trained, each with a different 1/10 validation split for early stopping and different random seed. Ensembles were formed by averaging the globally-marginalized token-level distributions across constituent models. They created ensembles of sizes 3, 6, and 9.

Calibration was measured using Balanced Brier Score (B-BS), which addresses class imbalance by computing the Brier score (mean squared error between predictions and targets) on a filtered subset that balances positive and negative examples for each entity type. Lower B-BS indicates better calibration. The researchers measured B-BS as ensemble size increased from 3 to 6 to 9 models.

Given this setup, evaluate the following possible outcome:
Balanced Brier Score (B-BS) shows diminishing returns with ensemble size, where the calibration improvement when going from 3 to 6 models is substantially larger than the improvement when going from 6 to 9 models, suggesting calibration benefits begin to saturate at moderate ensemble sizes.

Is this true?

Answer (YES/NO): NO